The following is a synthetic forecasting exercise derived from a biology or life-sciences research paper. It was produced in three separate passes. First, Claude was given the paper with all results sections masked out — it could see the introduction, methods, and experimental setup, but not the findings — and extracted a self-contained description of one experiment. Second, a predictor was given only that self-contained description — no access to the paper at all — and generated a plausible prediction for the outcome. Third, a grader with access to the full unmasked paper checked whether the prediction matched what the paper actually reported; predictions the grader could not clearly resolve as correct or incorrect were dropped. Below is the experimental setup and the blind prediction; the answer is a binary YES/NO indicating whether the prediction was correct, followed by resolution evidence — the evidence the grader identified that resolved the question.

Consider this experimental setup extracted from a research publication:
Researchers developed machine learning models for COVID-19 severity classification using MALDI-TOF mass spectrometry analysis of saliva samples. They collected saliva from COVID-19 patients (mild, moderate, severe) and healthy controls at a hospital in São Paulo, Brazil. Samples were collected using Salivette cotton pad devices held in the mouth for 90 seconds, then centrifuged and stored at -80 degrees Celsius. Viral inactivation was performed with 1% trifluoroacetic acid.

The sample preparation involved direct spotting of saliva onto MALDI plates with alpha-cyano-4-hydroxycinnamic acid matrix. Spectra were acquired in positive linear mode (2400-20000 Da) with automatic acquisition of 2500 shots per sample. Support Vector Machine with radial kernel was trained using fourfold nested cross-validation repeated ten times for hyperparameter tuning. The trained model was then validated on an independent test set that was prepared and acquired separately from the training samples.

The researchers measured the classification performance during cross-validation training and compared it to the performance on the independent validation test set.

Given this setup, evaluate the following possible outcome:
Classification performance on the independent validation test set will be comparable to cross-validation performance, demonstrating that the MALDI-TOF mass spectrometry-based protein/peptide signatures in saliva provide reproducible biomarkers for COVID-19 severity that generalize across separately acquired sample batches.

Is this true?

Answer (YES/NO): NO